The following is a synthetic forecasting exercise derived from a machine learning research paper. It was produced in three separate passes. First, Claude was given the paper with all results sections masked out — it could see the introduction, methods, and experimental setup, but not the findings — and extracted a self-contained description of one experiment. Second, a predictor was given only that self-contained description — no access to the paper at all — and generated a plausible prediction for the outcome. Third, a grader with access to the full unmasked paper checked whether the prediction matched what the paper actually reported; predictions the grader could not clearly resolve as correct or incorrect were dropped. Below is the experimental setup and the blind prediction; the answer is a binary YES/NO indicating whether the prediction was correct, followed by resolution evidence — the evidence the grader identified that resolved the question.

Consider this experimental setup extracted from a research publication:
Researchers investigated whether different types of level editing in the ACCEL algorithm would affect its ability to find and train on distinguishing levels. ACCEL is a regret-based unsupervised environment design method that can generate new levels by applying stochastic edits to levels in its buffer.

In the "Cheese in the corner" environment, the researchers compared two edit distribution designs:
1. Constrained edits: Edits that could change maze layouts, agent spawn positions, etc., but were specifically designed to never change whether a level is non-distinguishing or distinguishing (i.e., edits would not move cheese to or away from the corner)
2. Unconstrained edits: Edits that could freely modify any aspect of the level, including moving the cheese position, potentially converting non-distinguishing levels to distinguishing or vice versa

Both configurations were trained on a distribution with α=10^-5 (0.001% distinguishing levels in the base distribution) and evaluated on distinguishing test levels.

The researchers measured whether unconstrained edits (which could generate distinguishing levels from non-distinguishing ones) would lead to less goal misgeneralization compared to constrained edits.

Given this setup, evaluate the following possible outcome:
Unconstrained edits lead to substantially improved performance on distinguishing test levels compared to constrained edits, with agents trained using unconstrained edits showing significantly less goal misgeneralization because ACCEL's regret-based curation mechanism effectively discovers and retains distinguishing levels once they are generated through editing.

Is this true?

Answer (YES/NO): YES